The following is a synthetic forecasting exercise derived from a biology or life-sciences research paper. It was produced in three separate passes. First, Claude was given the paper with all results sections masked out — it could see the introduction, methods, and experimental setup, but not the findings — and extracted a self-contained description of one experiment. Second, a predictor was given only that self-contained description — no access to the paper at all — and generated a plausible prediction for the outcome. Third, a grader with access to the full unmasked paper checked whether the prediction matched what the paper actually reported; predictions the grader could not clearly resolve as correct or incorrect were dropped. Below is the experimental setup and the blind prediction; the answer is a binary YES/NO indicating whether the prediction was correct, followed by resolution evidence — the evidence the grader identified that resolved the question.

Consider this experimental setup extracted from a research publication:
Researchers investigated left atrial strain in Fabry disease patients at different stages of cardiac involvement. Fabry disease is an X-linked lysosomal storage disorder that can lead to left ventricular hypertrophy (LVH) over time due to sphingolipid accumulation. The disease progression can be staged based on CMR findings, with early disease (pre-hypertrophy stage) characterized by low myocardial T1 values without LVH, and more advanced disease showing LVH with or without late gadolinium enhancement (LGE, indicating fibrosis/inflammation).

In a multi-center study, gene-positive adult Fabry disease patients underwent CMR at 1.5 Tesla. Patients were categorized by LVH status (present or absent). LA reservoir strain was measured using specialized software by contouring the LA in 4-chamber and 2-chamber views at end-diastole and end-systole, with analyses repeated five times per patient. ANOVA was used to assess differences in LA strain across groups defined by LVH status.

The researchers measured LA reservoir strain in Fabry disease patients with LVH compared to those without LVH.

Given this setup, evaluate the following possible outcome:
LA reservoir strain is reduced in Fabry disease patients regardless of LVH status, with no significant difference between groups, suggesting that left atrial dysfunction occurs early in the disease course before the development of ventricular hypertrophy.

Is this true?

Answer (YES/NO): NO